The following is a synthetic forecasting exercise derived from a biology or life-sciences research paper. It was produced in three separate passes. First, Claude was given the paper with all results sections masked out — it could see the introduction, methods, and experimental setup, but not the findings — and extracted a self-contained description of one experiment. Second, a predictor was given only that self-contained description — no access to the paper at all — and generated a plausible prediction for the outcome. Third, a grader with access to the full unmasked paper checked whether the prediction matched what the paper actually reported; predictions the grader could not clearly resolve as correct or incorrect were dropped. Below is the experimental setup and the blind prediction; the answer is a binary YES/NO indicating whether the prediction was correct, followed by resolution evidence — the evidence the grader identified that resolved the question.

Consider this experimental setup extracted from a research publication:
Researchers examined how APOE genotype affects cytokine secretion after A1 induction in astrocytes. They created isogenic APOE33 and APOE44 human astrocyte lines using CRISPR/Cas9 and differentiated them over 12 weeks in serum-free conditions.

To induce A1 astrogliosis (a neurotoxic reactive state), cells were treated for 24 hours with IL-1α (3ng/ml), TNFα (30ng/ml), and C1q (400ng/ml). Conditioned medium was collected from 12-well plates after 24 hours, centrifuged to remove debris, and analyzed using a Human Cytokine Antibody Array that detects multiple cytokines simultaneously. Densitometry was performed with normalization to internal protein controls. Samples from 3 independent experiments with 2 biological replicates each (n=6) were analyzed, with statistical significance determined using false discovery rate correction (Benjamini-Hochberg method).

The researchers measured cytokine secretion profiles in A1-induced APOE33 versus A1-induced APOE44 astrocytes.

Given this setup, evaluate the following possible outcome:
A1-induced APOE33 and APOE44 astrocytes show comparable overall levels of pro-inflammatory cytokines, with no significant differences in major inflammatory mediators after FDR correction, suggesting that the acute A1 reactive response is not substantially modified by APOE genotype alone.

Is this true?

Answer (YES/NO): NO